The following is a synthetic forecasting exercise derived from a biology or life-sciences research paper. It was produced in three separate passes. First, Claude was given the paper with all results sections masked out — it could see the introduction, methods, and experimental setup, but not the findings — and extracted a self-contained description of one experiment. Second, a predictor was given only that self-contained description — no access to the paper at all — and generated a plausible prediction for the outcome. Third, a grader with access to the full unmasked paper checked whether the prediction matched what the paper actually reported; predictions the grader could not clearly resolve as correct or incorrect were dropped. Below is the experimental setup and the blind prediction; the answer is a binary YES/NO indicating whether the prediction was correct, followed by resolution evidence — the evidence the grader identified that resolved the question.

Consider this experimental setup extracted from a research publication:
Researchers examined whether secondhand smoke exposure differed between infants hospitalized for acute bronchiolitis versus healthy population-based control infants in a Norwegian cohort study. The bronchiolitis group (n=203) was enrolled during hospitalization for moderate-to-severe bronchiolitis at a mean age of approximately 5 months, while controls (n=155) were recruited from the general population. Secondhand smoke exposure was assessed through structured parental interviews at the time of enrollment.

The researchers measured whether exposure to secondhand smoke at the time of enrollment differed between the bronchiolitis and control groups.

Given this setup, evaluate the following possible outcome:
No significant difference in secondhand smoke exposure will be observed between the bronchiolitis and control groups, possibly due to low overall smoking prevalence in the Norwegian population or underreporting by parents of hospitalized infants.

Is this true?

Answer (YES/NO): NO